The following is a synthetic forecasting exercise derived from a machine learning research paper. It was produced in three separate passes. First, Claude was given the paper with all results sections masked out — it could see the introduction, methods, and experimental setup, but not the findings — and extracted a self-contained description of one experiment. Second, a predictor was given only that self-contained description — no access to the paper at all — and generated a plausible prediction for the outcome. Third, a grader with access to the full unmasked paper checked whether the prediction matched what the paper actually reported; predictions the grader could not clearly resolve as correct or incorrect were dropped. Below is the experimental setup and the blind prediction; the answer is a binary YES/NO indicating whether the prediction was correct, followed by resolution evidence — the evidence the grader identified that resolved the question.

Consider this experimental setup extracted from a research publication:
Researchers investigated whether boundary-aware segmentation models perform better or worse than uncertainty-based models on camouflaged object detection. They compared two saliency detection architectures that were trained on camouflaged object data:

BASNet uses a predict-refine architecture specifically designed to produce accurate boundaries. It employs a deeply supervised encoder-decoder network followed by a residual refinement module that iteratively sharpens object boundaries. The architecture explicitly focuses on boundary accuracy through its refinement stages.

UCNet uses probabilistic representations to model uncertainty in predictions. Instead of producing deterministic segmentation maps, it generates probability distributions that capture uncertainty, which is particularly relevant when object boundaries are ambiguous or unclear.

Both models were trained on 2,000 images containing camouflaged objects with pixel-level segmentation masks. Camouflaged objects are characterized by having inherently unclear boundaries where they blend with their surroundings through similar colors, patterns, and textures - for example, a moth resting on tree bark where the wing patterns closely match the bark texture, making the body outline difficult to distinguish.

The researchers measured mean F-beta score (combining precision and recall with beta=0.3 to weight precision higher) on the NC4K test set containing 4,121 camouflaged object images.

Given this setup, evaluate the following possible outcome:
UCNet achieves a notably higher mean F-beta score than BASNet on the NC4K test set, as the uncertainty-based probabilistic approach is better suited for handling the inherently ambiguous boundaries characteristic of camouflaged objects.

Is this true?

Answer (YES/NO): YES